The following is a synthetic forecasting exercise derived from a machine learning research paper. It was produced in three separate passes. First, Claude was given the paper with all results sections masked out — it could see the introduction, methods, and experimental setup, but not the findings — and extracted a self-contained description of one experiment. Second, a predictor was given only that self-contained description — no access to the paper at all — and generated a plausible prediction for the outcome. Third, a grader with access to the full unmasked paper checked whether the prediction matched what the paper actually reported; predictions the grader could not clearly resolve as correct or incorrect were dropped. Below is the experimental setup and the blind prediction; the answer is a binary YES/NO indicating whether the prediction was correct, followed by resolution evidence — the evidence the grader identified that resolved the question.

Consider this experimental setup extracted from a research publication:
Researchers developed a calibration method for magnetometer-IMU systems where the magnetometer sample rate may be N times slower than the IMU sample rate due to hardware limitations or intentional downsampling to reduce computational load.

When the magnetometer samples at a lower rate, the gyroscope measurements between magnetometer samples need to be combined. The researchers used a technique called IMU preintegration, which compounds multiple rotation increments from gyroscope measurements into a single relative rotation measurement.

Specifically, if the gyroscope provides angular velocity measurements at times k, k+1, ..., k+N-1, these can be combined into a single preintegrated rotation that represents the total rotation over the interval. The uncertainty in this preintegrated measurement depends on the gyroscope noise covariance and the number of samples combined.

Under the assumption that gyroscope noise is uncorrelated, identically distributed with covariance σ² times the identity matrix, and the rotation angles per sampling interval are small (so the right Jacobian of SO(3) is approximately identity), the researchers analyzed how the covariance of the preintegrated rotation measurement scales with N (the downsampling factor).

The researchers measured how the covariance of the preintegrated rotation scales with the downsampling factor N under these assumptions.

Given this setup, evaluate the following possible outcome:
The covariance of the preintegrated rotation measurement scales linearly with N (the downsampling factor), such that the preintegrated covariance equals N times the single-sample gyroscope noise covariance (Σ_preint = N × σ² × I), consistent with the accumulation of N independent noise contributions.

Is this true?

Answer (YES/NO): NO